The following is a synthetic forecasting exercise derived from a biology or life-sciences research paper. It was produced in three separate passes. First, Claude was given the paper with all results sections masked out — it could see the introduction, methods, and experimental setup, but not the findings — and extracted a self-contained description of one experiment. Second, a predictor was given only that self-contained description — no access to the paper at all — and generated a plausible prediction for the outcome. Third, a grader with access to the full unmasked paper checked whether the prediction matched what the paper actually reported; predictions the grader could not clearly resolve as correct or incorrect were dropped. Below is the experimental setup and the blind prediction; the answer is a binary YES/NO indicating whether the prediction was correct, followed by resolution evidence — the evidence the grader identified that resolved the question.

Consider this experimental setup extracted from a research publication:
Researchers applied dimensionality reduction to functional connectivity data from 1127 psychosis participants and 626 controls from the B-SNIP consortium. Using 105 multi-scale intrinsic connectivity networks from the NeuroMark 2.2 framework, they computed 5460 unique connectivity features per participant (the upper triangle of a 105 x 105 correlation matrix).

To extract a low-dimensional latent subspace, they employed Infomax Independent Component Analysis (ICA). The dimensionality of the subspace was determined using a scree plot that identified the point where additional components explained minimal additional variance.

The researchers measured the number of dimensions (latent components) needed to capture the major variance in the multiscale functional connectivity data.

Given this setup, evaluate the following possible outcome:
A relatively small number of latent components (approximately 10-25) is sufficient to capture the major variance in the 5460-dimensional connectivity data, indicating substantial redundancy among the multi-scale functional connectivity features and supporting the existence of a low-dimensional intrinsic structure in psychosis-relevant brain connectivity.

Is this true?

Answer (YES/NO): NO